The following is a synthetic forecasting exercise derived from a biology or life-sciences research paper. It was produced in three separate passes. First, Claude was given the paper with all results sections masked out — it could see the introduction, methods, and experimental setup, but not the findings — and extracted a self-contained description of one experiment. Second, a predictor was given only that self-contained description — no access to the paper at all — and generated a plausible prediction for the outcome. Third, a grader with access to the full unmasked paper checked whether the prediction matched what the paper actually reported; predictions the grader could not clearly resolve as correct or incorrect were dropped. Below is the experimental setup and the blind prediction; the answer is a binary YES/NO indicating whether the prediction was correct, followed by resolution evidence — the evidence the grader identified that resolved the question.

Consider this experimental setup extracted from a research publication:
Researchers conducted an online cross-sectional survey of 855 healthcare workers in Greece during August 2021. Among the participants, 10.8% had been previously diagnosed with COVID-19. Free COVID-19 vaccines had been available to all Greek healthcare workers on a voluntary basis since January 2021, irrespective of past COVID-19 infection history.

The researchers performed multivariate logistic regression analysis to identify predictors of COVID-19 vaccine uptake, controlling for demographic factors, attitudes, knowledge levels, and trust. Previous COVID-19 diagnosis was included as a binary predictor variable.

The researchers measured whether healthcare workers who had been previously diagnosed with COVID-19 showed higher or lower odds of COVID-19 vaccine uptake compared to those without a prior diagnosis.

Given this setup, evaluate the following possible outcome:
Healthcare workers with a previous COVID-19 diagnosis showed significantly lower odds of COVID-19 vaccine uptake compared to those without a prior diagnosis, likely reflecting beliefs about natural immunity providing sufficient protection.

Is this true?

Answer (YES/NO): YES